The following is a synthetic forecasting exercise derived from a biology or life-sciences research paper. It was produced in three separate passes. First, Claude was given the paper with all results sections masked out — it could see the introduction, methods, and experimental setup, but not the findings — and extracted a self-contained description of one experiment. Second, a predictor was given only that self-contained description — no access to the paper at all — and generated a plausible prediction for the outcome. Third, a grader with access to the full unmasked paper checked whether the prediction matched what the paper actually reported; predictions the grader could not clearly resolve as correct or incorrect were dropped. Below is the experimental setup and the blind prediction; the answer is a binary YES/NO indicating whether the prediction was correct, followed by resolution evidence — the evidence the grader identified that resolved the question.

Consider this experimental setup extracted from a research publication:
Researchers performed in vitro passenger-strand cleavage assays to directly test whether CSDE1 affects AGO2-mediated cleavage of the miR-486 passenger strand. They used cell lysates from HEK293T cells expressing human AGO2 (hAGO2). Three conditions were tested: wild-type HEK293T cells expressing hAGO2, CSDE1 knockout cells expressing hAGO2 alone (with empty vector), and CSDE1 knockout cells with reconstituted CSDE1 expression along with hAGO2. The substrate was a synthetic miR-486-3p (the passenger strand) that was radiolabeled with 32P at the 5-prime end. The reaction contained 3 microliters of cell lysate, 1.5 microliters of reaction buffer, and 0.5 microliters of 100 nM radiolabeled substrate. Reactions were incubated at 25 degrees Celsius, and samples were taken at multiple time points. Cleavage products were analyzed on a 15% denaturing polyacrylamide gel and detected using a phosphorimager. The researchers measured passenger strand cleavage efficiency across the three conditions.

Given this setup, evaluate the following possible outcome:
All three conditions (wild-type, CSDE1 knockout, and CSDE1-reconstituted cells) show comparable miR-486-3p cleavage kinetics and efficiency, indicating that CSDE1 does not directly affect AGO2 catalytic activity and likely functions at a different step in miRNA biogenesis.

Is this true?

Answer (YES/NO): NO